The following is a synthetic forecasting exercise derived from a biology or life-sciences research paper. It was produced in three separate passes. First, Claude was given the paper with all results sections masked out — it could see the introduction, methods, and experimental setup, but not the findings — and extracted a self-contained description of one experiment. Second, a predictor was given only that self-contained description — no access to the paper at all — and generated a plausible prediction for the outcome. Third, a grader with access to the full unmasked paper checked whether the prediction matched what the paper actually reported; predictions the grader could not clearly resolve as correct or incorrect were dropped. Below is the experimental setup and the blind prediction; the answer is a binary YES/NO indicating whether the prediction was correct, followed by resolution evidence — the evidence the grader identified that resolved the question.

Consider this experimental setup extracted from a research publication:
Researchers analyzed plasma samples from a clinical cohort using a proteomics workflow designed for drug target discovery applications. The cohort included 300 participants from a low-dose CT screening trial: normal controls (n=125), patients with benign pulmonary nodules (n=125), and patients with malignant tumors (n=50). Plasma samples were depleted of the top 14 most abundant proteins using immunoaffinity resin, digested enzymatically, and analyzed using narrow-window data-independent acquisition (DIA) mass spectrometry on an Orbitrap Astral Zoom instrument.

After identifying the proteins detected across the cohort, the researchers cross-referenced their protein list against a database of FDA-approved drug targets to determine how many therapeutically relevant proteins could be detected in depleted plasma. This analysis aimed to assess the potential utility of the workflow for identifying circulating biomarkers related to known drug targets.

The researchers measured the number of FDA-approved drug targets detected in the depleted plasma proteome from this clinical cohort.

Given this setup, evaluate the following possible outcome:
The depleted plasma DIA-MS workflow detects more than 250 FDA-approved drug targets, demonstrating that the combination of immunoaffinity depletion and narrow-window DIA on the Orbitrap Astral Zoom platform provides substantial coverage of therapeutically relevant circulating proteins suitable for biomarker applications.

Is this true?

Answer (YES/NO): YES